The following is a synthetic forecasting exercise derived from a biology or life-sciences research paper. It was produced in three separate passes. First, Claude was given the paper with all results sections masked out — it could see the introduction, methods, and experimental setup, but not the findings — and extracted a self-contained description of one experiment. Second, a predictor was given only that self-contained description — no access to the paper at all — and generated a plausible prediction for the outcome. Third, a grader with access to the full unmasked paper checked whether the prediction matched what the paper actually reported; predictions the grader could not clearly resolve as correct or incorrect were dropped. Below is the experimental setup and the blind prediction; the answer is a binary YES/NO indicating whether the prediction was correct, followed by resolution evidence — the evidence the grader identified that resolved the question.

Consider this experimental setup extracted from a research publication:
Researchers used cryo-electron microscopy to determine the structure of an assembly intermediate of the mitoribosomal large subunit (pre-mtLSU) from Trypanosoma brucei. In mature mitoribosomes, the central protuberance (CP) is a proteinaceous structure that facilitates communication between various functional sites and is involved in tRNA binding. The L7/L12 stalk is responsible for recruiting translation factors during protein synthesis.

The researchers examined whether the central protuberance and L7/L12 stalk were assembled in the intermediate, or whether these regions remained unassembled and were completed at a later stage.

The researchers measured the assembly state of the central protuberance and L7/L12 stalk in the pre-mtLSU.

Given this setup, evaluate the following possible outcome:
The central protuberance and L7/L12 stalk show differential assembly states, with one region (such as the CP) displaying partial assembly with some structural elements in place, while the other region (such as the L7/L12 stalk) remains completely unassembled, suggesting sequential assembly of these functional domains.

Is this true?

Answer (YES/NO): NO